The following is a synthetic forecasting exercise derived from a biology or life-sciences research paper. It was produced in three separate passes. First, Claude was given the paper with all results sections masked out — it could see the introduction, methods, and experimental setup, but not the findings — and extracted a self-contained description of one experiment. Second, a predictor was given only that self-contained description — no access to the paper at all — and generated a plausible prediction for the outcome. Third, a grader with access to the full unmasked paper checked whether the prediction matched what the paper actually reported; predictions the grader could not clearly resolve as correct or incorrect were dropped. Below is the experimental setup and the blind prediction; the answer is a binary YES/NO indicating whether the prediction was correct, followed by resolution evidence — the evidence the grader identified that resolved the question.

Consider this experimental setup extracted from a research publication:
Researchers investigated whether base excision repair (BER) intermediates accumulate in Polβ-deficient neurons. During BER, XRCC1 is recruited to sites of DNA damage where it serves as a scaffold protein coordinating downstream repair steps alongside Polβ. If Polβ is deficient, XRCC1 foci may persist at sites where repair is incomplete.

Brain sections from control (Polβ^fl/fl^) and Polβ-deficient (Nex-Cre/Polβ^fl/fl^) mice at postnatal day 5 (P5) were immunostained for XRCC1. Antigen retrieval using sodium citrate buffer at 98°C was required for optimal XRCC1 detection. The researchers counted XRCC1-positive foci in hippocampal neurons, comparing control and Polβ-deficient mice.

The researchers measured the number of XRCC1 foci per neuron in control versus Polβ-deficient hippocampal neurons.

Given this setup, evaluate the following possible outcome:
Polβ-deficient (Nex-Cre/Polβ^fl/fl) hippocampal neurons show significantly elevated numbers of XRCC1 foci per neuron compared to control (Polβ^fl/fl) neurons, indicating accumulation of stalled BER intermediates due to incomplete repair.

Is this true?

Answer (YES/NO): YES